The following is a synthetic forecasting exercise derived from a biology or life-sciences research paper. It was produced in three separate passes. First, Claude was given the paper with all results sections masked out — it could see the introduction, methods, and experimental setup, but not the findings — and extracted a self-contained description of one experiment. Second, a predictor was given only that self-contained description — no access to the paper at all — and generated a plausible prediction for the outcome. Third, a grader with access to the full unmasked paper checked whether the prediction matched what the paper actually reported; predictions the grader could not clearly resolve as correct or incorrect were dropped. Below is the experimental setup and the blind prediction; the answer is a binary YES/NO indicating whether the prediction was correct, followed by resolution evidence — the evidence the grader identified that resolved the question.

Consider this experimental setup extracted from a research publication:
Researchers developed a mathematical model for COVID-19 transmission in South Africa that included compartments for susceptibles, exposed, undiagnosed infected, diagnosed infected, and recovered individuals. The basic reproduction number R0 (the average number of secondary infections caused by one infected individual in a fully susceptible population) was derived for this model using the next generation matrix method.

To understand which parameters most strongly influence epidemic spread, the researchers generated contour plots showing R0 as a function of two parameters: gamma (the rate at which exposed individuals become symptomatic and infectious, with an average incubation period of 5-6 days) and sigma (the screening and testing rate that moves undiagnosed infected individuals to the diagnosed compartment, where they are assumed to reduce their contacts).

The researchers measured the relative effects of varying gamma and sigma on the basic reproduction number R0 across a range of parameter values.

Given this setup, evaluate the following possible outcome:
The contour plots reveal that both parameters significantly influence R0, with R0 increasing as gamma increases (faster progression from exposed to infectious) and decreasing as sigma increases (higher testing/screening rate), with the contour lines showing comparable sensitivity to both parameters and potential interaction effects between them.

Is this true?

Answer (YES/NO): NO